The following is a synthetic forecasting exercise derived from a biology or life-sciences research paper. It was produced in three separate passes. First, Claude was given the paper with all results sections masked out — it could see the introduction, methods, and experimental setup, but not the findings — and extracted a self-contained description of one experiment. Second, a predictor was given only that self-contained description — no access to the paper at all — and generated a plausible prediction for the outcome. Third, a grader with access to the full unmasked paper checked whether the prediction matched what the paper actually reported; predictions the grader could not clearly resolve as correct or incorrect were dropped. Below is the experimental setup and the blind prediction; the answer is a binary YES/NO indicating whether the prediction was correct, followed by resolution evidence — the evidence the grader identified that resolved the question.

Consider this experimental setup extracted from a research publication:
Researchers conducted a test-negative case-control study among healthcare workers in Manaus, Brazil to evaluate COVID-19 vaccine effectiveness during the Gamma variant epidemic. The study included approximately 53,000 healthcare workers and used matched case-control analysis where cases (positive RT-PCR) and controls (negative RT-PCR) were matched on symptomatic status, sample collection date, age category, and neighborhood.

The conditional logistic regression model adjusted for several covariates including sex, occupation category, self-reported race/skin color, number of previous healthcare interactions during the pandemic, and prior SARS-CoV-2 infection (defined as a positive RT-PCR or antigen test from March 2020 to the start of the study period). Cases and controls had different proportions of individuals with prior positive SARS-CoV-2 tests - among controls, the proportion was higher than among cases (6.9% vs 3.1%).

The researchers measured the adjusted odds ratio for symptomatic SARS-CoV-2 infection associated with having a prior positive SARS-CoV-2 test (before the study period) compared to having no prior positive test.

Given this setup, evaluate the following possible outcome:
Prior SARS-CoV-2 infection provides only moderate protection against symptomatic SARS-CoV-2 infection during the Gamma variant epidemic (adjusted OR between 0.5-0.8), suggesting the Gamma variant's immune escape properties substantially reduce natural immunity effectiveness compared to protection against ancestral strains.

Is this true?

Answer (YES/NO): NO